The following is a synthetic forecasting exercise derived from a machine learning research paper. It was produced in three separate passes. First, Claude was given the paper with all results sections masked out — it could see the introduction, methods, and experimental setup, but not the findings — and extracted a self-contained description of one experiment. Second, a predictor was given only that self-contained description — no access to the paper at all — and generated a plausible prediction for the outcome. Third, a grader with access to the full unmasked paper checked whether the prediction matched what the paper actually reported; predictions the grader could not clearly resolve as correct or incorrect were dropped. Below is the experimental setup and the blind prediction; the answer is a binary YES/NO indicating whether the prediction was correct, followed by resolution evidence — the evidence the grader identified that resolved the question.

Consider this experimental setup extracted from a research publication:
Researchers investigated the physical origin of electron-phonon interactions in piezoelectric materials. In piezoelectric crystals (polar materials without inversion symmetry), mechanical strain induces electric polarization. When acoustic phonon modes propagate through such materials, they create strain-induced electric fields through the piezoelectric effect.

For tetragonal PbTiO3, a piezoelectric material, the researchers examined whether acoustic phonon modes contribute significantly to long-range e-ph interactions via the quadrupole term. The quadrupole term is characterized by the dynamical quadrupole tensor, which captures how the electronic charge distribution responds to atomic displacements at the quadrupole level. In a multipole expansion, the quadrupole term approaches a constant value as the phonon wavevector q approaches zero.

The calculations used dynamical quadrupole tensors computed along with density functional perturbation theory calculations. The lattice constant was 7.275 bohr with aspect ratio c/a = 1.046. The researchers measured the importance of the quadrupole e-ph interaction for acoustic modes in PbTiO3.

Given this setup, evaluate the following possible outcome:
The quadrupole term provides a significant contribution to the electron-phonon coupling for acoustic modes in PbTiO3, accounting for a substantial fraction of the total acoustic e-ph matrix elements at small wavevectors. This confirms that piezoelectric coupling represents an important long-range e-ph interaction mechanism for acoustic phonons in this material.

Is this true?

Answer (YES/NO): YES